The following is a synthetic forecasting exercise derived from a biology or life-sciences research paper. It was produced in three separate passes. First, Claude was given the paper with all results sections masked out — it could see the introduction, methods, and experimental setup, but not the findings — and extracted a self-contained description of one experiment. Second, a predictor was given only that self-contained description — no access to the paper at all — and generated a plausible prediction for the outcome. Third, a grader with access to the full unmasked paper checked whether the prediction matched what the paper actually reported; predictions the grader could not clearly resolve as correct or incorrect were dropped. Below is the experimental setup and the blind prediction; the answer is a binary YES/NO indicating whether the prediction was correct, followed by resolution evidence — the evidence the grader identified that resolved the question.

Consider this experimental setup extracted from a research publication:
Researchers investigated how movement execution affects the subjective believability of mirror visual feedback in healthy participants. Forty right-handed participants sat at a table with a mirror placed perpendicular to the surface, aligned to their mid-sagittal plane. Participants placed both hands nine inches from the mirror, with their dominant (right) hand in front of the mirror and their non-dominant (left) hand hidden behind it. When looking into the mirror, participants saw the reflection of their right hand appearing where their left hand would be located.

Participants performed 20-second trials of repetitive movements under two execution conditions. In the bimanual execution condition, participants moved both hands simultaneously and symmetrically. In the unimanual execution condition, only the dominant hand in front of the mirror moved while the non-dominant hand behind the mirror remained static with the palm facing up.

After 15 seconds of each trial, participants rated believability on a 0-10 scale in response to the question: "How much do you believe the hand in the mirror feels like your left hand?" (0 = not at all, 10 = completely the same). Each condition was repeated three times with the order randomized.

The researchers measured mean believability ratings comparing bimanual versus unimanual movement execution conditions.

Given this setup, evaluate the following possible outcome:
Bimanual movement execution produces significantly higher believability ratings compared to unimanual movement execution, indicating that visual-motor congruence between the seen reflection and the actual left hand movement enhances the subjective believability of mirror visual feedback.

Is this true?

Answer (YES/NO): YES